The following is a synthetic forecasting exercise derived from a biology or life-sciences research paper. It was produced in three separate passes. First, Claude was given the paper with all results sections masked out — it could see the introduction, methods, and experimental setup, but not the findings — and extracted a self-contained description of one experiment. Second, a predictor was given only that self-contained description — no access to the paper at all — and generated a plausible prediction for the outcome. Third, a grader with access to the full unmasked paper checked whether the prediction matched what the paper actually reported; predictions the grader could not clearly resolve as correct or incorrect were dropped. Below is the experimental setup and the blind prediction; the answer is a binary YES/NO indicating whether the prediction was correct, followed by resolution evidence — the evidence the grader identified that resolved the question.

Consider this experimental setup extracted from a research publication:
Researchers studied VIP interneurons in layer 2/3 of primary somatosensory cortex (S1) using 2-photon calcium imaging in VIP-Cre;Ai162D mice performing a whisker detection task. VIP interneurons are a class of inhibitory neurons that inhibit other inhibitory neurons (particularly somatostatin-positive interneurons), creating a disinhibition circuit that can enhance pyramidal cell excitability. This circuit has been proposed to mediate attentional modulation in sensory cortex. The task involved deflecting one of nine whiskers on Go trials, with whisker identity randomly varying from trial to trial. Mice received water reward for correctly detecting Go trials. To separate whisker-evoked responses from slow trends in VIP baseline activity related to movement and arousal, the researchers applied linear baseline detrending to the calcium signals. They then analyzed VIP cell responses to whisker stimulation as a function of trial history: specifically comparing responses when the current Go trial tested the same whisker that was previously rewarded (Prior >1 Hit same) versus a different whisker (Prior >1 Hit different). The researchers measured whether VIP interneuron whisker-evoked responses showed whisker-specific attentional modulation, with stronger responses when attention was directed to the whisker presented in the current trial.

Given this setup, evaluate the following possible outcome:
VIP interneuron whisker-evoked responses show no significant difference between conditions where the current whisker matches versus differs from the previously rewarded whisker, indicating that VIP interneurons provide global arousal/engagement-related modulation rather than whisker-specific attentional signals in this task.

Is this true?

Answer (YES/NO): YES